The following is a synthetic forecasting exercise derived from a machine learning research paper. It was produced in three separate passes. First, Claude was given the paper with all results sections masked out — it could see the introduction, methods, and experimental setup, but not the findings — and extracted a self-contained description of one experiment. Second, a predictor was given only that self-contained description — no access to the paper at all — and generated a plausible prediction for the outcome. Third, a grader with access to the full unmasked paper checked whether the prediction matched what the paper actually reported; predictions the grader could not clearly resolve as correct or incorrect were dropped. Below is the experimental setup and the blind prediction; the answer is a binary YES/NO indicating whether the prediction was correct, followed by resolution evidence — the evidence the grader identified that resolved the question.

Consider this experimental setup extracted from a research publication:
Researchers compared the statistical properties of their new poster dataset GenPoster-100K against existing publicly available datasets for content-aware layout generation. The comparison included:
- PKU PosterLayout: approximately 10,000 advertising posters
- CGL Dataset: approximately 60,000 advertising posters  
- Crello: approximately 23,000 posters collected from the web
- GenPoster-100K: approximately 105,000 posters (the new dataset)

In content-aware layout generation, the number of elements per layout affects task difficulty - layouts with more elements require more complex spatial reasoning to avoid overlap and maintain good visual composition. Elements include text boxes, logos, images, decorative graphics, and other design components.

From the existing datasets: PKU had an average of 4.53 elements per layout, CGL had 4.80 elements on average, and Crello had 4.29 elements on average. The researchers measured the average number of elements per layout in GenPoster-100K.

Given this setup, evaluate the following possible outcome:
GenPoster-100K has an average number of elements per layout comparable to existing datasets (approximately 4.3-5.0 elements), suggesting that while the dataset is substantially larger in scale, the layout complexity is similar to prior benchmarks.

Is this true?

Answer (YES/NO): NO